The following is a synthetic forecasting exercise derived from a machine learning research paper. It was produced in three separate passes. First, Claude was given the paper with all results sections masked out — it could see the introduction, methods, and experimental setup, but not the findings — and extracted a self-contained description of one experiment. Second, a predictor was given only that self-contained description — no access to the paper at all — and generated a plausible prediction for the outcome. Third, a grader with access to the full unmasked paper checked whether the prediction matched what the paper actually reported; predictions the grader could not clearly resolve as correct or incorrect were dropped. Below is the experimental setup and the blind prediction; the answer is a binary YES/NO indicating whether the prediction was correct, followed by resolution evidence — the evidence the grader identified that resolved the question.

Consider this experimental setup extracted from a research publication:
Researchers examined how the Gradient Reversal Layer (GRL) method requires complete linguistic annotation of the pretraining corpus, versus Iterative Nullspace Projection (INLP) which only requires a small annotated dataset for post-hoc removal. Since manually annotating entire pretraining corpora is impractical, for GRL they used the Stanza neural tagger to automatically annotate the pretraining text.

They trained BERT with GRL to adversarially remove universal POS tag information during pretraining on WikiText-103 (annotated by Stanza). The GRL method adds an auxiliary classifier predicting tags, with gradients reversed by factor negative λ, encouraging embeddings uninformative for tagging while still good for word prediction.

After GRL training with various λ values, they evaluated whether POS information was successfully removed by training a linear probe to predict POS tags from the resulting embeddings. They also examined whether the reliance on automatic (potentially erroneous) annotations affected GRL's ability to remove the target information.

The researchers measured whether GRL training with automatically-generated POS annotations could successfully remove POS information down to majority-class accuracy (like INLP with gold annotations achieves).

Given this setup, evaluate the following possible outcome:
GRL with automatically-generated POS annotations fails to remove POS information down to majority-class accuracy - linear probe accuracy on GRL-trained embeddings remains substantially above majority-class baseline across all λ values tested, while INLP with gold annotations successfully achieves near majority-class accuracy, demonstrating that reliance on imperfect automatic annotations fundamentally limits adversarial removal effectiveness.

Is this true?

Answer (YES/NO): NO